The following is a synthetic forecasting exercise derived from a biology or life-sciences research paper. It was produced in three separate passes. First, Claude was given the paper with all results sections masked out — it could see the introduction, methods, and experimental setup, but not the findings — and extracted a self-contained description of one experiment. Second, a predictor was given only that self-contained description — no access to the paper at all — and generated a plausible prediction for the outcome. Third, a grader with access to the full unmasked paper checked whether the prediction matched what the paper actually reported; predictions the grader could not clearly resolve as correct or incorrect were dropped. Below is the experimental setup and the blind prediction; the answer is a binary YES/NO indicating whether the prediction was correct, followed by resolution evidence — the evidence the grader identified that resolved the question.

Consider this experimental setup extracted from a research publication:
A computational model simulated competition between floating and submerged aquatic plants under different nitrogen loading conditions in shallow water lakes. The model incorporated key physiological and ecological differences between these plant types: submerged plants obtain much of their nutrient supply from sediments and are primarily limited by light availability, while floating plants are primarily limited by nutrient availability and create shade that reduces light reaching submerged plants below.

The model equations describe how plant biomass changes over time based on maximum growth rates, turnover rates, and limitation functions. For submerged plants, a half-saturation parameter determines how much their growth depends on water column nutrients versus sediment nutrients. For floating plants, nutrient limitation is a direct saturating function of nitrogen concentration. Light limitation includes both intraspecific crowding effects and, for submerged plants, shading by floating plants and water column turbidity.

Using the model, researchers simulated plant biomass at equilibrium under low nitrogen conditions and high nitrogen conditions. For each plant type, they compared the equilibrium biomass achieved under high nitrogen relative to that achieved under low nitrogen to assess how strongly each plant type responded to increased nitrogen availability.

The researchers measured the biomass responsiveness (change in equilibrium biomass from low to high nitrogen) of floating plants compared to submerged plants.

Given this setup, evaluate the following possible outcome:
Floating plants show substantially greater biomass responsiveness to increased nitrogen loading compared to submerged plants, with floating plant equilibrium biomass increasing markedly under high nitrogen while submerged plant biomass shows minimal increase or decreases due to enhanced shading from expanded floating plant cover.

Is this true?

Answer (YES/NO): YES